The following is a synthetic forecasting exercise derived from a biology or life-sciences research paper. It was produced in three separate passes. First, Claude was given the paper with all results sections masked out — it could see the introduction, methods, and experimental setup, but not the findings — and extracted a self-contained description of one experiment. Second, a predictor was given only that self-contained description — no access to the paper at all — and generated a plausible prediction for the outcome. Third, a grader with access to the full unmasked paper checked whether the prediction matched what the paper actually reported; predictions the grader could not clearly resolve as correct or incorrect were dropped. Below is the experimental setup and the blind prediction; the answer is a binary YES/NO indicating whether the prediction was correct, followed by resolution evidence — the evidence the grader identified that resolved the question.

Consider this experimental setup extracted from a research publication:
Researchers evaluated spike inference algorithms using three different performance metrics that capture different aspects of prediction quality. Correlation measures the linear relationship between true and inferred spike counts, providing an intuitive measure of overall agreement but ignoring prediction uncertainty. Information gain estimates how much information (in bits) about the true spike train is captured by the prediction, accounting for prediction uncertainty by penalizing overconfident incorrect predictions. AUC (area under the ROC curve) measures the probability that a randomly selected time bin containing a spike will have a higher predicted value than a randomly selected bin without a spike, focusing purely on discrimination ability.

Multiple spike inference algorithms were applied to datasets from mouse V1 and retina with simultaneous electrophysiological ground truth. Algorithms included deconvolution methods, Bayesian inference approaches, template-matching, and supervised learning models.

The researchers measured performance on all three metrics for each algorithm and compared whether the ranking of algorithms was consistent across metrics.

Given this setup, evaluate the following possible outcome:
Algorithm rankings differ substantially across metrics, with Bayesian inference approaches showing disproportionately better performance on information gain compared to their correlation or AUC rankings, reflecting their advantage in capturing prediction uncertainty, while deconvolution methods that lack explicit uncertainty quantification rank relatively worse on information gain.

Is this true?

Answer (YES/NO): NO